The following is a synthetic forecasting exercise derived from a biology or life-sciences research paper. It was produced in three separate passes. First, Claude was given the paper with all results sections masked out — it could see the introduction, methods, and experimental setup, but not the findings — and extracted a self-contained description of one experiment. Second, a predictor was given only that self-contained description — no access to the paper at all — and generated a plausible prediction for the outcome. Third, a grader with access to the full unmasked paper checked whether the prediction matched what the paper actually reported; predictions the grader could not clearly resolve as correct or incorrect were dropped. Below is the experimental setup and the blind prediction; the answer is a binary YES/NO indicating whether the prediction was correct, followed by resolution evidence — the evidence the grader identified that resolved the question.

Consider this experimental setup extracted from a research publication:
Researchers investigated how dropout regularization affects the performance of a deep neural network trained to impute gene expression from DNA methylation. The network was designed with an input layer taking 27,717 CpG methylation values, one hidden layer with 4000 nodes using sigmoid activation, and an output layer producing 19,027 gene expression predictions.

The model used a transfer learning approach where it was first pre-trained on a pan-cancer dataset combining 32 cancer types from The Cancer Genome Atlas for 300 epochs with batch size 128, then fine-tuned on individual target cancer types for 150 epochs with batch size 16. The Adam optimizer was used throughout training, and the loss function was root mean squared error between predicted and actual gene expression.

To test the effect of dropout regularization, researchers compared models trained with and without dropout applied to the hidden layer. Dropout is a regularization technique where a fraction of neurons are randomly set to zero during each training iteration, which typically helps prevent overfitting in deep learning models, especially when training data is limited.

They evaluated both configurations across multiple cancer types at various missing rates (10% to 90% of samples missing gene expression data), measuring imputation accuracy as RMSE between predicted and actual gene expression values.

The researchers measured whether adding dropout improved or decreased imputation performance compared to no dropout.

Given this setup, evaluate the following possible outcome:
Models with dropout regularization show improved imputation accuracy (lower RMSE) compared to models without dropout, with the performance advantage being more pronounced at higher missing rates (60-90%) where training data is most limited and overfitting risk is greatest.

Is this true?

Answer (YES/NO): NO